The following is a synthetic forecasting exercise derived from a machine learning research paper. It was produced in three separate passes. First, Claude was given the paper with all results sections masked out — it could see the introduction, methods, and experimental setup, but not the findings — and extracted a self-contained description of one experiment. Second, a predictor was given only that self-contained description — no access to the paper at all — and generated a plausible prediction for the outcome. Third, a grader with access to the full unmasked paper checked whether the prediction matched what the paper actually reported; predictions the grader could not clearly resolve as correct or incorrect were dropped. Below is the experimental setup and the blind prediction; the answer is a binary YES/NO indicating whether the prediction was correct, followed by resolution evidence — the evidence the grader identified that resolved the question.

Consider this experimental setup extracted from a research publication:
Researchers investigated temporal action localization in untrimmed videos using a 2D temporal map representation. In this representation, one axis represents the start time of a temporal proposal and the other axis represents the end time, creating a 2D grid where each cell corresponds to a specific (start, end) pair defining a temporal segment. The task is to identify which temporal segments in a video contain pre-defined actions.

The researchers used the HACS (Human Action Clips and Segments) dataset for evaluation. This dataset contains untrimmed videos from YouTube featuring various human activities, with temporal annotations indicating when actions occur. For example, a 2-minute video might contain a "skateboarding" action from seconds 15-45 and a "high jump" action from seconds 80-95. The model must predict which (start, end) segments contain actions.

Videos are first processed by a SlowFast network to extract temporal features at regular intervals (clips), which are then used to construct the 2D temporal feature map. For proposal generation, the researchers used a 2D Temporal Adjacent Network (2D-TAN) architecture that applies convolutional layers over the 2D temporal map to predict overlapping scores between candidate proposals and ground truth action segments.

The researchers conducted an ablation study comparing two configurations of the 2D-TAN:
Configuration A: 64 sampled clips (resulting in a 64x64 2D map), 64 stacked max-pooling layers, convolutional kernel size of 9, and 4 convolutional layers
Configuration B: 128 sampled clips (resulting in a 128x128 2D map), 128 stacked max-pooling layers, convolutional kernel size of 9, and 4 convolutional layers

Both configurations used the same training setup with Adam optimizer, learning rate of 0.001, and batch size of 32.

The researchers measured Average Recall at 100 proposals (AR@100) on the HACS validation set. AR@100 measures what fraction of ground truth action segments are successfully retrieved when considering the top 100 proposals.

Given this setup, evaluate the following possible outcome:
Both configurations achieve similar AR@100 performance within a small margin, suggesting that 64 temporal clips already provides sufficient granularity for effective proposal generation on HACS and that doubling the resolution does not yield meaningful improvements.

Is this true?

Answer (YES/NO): NO